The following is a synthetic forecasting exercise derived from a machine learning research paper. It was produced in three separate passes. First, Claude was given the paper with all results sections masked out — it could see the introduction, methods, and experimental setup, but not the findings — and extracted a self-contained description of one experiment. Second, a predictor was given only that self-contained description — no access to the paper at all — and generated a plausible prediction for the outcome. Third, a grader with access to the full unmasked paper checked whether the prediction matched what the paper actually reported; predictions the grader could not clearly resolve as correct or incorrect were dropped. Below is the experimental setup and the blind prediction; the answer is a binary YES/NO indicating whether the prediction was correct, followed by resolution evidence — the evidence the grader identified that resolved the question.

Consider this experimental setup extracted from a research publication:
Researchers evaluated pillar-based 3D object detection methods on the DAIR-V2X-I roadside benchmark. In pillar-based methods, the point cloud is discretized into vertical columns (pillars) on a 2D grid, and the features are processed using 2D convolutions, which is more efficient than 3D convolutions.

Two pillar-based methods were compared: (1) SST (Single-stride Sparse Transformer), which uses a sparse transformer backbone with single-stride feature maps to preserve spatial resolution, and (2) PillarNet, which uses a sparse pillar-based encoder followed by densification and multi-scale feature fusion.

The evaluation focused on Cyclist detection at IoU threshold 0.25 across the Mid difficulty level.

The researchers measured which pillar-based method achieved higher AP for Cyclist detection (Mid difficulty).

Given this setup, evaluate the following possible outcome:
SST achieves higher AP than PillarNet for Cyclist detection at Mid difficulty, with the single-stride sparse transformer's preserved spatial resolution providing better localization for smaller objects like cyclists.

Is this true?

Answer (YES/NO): NO